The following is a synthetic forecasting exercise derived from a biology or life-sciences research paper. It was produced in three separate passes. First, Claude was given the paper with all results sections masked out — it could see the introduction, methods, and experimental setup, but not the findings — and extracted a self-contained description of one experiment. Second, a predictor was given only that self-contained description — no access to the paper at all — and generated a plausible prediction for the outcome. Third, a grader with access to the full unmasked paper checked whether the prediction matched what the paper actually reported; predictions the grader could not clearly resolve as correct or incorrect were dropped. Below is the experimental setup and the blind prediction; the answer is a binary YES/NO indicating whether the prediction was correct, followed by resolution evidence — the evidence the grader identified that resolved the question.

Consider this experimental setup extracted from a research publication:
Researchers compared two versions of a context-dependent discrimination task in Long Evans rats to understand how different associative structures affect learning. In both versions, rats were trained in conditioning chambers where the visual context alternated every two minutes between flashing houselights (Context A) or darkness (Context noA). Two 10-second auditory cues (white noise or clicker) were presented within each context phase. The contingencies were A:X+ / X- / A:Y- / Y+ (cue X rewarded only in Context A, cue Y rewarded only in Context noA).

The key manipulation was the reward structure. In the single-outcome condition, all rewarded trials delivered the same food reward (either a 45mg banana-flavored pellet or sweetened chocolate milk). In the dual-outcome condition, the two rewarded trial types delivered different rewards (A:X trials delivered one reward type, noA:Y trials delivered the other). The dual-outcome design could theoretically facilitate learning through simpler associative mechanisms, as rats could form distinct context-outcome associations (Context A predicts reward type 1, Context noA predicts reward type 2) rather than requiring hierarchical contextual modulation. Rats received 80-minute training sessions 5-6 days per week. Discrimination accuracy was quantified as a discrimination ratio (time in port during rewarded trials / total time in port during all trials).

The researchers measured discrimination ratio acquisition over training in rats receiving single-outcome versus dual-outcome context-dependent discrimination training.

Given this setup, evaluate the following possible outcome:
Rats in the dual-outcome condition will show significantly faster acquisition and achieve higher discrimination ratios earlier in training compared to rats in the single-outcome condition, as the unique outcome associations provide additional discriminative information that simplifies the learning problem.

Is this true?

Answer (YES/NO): YES